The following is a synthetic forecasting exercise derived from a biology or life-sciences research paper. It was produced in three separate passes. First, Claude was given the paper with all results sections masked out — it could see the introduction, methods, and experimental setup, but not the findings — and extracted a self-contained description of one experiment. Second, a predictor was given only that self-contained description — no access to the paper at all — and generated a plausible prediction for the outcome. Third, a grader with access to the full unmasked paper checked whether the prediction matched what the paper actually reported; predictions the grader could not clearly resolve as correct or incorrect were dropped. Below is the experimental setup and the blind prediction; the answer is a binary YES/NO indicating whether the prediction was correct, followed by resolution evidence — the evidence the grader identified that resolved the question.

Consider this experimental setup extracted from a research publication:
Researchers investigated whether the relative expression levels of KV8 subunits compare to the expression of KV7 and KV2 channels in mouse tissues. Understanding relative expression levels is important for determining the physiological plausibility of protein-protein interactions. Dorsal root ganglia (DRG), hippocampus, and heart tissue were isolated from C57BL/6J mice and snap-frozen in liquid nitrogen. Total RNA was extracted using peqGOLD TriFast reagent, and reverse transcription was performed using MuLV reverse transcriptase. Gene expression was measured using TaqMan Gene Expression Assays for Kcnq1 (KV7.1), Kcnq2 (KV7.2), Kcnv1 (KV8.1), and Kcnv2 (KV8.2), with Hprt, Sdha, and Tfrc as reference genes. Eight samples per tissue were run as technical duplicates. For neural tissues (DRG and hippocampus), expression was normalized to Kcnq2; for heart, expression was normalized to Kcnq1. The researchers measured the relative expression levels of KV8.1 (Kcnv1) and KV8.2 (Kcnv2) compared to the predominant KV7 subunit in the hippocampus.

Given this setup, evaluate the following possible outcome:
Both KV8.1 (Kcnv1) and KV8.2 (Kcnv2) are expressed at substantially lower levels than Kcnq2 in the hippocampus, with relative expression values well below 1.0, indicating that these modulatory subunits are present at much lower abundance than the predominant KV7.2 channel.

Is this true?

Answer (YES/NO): NO